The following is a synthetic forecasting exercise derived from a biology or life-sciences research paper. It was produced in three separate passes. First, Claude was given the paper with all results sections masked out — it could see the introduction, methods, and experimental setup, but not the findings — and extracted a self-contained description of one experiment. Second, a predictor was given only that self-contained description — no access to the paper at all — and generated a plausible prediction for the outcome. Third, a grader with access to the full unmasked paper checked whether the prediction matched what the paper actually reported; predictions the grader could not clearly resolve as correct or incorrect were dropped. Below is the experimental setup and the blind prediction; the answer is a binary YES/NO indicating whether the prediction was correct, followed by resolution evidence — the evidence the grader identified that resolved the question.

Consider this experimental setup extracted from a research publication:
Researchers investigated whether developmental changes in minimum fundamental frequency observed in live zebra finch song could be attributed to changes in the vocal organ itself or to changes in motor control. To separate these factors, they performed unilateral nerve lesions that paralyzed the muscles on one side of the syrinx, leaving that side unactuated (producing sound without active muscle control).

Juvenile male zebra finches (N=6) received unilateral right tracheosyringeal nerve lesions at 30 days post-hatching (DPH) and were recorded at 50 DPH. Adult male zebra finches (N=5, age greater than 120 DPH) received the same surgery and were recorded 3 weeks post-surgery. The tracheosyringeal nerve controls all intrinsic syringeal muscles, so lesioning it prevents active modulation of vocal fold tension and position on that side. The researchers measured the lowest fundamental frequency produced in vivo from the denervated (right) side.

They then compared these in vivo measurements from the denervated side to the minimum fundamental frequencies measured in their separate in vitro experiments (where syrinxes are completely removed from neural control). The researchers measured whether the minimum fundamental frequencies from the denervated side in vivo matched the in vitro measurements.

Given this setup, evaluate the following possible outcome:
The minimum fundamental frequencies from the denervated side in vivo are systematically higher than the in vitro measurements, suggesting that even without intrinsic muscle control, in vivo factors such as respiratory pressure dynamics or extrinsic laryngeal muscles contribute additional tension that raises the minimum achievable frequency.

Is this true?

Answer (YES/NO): NO